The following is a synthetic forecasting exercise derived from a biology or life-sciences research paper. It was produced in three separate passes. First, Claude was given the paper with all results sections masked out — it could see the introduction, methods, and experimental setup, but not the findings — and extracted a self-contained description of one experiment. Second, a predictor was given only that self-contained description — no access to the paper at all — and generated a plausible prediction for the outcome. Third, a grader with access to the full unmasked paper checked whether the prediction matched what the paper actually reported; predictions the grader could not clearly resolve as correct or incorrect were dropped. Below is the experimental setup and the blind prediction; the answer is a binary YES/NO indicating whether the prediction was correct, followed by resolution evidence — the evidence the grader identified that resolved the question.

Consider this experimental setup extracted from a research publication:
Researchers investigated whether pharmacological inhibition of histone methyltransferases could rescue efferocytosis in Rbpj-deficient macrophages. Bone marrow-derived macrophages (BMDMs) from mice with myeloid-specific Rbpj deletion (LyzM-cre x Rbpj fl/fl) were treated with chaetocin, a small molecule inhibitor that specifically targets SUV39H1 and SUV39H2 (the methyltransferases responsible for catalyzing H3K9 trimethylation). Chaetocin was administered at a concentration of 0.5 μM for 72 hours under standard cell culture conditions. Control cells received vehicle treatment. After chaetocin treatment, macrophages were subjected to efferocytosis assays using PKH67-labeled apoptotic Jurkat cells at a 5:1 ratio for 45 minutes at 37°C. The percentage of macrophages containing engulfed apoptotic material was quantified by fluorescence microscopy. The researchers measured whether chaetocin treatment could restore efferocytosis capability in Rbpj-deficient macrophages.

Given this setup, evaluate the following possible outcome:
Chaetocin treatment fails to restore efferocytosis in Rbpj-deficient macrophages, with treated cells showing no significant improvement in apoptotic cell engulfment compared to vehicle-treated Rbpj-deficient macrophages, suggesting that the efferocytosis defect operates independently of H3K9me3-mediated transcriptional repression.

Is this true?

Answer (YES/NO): NO